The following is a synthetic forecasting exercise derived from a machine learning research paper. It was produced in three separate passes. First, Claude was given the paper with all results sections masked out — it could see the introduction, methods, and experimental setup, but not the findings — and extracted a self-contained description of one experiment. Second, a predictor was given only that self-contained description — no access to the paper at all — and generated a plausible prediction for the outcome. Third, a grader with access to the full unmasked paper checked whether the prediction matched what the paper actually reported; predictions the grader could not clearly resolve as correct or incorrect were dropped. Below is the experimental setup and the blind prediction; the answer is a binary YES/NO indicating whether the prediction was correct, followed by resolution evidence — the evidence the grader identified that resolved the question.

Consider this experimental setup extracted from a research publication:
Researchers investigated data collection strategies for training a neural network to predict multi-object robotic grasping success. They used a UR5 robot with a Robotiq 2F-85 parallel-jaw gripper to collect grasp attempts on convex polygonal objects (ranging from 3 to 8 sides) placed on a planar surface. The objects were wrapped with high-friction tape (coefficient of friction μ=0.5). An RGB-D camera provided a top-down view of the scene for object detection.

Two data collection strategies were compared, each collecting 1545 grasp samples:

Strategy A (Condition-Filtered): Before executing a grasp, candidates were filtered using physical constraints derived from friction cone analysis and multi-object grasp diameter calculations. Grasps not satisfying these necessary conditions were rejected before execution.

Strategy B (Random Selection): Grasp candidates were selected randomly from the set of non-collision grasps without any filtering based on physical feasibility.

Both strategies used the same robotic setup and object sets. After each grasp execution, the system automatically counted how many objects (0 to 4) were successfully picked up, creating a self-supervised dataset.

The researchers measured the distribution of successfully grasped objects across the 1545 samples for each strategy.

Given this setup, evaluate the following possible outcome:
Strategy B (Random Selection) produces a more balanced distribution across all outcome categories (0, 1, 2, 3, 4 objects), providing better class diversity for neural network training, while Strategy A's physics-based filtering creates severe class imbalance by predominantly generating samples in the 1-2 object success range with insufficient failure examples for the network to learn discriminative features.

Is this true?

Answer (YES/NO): NO